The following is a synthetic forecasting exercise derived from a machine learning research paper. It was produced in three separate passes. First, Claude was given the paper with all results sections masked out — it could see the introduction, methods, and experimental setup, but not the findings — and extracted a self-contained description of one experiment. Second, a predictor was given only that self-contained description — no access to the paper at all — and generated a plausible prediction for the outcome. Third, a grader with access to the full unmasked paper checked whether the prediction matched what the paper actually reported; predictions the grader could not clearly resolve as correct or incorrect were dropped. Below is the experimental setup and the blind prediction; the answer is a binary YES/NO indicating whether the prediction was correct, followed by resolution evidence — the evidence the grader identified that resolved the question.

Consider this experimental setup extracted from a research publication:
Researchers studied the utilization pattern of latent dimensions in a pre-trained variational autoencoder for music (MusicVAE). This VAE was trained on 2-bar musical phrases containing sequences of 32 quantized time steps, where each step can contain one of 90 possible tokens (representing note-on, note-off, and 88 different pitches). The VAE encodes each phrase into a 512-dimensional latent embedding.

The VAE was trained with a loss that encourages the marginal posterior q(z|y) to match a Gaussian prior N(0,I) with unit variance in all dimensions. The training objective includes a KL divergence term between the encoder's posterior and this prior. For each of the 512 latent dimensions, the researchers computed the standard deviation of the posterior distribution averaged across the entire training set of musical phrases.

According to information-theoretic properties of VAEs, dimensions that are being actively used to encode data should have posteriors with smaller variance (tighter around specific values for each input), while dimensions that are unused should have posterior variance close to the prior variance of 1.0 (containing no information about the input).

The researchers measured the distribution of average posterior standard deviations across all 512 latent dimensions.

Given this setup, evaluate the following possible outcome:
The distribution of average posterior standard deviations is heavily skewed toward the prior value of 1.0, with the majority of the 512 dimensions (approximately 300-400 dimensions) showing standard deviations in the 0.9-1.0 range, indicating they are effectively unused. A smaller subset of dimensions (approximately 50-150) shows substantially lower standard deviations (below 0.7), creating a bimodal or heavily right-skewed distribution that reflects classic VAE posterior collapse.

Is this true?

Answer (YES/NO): NO